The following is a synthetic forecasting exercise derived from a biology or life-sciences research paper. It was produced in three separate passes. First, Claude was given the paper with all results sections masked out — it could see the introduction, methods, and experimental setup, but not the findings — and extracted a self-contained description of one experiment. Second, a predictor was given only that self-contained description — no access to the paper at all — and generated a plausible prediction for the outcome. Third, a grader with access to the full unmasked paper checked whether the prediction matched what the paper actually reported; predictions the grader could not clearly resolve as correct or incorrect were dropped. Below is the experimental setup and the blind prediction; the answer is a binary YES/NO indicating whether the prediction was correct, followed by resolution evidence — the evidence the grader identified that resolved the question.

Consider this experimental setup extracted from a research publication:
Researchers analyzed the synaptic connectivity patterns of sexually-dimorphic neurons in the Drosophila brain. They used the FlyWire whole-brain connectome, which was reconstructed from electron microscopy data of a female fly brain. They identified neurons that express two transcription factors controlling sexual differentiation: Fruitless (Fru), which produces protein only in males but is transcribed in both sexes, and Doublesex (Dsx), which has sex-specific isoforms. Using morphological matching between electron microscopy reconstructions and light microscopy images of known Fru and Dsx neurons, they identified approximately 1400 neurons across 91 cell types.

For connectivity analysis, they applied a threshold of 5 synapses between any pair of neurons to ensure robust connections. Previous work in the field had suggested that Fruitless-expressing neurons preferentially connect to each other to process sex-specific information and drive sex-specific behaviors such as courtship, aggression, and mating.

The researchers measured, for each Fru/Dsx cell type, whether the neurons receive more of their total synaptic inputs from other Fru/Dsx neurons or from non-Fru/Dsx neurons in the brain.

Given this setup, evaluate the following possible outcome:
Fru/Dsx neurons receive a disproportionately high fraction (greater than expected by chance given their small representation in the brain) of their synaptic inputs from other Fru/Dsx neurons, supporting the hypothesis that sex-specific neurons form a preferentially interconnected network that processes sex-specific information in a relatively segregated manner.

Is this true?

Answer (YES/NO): NO